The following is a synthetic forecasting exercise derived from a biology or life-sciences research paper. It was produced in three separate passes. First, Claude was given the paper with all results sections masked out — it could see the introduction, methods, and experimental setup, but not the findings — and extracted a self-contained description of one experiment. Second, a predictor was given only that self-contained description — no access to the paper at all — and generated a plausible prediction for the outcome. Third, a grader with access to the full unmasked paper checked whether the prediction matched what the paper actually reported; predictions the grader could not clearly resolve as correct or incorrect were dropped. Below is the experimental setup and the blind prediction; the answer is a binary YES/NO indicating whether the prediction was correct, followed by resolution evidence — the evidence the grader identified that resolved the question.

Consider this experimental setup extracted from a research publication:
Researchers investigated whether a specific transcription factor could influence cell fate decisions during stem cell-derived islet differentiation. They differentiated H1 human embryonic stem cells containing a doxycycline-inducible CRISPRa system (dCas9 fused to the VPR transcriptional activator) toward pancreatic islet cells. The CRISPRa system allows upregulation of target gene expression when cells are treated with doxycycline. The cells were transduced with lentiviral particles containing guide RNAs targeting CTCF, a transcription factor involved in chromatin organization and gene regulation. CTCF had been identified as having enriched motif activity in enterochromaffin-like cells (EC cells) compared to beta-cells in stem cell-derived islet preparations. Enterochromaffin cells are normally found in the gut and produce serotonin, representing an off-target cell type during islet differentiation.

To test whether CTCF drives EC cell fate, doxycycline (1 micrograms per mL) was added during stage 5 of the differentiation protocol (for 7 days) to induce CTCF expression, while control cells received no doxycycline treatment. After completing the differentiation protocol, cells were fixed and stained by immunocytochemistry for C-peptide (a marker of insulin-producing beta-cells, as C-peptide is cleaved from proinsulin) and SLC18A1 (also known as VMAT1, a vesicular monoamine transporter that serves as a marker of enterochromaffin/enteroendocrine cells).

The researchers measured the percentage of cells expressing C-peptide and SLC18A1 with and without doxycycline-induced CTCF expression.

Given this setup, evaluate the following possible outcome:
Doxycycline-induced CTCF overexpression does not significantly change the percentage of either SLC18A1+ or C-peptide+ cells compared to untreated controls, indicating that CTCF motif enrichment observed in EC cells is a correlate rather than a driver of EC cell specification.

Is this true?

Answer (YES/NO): NO